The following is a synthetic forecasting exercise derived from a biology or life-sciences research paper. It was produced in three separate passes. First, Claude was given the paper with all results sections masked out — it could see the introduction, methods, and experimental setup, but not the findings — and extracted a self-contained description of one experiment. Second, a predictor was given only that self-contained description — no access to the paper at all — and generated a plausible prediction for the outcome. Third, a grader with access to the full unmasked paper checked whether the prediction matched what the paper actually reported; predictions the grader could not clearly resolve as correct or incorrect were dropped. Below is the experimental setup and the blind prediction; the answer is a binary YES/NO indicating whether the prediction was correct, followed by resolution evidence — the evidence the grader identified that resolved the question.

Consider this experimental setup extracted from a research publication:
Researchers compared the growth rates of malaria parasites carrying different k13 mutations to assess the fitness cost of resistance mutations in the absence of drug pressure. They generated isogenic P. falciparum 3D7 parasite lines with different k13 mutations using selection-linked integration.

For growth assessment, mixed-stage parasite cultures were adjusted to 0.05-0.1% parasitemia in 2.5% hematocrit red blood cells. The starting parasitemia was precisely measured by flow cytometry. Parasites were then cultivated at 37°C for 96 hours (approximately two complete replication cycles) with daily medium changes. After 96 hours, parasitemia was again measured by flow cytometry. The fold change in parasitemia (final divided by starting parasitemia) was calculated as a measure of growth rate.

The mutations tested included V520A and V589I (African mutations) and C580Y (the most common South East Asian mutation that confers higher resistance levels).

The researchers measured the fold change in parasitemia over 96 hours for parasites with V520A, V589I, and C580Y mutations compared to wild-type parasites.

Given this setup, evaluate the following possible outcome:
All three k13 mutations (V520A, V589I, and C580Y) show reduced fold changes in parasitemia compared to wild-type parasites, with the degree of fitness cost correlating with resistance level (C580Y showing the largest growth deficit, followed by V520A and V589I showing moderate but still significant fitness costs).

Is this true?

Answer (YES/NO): NO